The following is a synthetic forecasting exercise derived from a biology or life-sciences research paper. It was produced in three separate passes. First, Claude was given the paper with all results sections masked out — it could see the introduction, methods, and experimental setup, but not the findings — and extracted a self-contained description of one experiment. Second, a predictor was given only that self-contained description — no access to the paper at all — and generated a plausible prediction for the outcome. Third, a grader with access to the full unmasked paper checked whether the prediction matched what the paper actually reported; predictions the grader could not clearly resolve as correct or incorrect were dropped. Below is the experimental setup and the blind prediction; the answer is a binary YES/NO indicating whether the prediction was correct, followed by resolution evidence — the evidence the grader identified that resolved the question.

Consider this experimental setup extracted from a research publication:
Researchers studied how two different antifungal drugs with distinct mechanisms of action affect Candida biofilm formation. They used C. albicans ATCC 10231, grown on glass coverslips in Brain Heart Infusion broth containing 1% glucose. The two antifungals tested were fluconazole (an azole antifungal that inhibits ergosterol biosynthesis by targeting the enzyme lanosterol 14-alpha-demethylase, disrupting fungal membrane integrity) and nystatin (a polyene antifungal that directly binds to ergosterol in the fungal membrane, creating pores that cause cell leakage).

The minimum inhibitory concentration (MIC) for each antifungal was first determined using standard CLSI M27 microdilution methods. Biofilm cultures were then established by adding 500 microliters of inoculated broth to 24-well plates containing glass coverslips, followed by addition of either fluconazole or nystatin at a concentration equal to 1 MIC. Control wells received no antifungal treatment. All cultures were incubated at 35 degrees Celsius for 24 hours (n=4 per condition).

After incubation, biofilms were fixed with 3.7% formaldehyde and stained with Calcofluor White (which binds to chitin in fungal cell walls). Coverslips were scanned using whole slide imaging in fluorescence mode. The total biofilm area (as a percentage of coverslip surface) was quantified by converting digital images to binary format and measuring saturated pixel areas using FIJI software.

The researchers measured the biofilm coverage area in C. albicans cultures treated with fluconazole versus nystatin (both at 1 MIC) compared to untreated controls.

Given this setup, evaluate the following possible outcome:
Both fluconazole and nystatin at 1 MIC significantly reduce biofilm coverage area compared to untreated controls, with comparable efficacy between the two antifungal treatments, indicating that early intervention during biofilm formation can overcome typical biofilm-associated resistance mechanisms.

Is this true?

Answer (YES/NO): NO